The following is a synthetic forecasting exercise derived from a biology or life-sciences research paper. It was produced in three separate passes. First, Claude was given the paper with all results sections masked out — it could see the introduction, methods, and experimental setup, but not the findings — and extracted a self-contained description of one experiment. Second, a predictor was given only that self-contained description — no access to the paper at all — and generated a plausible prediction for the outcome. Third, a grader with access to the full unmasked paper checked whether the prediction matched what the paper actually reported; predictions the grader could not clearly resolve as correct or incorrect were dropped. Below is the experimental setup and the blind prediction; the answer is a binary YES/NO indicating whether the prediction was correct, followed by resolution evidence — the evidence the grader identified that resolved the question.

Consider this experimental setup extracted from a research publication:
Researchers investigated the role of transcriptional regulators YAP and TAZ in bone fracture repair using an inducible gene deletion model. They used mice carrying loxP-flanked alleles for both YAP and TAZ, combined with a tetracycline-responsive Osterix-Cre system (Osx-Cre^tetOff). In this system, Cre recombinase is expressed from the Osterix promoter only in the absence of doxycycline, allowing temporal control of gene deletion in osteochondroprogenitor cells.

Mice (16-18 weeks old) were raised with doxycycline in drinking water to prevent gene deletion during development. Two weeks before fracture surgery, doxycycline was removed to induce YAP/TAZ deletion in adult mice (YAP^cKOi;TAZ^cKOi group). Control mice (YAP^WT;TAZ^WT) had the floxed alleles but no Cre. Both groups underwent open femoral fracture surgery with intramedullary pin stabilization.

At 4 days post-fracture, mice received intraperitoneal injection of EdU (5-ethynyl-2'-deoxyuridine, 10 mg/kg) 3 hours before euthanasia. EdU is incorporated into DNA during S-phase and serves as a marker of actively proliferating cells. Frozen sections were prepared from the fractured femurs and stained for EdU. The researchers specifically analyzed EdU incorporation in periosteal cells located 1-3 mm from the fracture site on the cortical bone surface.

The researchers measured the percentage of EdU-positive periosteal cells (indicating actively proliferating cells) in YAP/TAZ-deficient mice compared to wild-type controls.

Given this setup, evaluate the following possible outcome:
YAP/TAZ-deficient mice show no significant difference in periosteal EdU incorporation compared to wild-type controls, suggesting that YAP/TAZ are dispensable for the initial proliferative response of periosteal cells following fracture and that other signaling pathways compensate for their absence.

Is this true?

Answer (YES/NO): NO